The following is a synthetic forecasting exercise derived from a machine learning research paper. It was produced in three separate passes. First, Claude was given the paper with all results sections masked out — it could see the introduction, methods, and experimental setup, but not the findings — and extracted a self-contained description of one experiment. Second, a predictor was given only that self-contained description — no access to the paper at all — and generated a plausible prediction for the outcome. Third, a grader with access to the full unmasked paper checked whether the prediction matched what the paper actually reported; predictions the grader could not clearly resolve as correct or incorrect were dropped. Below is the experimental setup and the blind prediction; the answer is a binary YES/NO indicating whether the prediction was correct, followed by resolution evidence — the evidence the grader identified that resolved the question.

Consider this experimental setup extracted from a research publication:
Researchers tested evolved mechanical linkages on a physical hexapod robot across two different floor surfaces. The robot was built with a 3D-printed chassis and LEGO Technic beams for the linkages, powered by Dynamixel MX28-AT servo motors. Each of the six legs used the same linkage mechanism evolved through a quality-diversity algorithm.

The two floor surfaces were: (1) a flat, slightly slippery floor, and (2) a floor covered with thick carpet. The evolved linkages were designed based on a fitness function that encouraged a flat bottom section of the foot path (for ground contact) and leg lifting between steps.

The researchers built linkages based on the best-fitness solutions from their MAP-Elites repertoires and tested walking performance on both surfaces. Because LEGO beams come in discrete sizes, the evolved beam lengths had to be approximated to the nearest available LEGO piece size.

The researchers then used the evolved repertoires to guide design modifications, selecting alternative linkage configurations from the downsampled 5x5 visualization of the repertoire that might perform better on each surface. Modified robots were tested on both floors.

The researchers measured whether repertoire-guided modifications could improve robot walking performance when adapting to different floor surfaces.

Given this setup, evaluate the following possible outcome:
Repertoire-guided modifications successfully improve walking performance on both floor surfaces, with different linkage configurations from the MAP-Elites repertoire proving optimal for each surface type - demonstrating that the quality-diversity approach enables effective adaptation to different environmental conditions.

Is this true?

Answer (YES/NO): NO